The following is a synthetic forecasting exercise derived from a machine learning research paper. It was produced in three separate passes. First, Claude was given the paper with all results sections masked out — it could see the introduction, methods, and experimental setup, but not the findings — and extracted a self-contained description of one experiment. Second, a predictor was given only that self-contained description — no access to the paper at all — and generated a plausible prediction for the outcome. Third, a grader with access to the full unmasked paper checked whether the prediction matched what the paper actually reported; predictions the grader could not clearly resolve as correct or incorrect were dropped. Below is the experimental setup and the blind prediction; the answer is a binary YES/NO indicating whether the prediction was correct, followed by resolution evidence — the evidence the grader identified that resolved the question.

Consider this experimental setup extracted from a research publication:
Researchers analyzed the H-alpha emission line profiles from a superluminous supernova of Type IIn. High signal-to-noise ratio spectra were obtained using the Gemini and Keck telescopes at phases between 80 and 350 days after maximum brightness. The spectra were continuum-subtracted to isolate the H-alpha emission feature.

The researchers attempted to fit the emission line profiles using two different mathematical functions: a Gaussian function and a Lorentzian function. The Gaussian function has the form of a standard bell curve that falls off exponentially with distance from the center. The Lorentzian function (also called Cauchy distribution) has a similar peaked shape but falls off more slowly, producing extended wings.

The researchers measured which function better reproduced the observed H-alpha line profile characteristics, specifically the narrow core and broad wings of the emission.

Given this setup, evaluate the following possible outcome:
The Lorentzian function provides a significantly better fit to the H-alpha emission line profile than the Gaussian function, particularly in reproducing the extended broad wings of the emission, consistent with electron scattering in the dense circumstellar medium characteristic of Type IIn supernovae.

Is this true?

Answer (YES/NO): NO